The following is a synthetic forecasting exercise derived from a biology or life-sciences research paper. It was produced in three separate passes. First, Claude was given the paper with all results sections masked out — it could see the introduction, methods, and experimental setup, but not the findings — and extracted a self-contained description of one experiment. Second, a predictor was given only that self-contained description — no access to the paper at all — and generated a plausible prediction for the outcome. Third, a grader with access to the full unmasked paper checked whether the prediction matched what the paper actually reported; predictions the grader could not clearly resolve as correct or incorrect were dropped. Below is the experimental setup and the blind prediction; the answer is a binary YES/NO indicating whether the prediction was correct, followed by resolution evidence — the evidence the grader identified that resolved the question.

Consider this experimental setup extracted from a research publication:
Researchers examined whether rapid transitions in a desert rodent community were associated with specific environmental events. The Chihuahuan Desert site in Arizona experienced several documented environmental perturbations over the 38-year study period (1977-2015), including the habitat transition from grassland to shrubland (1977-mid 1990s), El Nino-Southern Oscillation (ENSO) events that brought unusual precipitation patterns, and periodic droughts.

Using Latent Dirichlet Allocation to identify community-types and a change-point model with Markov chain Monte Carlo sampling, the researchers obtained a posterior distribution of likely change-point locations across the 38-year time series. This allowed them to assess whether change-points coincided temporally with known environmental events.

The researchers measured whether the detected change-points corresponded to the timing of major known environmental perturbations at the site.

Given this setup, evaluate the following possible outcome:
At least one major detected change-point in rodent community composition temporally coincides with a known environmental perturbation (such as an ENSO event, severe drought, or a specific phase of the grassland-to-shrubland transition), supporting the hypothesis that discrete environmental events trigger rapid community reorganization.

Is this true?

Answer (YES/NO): YES